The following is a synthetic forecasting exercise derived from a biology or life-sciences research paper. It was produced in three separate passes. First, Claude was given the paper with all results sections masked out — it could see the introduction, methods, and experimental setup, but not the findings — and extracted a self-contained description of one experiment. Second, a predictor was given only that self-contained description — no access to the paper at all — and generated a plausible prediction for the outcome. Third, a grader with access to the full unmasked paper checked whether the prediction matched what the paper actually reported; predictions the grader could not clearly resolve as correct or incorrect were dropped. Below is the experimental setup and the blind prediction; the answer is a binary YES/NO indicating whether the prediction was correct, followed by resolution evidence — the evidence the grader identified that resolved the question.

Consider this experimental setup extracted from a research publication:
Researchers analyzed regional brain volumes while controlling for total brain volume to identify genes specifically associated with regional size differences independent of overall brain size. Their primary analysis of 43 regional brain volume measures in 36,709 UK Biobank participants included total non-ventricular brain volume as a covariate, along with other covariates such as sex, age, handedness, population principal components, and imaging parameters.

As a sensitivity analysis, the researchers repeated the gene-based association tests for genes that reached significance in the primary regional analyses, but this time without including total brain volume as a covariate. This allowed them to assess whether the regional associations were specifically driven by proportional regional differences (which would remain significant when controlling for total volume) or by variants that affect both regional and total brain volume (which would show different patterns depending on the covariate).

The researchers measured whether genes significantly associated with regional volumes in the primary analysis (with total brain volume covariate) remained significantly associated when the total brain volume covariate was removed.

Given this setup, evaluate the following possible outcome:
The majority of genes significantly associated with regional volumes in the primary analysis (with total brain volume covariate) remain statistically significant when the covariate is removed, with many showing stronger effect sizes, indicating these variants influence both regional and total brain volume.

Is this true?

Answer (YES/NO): NO